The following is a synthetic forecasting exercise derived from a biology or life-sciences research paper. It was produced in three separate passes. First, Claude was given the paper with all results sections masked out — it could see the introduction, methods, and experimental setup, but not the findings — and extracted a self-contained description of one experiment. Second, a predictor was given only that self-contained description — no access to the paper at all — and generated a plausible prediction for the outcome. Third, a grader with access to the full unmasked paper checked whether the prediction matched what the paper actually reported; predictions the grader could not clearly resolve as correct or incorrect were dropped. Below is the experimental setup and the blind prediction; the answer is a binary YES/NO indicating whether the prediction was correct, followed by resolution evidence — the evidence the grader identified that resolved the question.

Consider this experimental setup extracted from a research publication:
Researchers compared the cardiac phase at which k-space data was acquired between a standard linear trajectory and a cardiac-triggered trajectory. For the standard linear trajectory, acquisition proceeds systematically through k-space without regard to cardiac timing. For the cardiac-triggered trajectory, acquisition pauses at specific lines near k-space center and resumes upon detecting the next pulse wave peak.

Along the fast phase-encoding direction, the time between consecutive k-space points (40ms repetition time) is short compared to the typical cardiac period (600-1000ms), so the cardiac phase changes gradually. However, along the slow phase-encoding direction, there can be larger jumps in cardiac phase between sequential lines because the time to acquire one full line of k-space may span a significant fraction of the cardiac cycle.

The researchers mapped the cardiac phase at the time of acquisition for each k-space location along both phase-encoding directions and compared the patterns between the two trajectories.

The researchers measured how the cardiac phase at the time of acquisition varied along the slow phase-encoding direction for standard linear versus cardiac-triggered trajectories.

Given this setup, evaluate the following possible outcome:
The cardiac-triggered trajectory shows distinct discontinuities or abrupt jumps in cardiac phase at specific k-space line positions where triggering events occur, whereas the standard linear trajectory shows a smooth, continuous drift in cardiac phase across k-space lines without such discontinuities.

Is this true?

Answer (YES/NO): NO